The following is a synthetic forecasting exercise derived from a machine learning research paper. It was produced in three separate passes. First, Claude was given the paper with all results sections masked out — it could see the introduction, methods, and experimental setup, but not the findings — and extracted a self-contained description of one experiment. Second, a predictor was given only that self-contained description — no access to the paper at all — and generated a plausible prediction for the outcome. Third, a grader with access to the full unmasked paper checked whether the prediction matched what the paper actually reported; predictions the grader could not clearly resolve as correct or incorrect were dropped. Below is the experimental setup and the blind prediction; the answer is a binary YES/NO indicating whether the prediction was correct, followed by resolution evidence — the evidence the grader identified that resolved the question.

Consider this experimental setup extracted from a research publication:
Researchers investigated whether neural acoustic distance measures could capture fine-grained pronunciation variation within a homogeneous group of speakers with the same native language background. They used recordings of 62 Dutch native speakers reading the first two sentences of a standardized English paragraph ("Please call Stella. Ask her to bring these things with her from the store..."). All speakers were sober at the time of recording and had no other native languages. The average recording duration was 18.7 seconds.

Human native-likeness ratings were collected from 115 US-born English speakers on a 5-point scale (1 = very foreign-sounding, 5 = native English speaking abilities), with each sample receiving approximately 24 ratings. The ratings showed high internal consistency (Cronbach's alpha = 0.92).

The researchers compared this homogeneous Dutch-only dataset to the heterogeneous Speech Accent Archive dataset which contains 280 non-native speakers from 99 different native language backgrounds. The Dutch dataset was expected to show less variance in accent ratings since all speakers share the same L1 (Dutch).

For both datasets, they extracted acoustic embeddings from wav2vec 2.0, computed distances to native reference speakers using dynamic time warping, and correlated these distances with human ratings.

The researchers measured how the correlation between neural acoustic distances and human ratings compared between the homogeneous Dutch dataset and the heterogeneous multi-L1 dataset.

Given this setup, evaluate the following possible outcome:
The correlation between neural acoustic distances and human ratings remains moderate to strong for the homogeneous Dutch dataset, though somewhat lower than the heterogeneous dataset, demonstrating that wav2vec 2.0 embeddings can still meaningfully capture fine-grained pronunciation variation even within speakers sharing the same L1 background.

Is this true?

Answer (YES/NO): YES